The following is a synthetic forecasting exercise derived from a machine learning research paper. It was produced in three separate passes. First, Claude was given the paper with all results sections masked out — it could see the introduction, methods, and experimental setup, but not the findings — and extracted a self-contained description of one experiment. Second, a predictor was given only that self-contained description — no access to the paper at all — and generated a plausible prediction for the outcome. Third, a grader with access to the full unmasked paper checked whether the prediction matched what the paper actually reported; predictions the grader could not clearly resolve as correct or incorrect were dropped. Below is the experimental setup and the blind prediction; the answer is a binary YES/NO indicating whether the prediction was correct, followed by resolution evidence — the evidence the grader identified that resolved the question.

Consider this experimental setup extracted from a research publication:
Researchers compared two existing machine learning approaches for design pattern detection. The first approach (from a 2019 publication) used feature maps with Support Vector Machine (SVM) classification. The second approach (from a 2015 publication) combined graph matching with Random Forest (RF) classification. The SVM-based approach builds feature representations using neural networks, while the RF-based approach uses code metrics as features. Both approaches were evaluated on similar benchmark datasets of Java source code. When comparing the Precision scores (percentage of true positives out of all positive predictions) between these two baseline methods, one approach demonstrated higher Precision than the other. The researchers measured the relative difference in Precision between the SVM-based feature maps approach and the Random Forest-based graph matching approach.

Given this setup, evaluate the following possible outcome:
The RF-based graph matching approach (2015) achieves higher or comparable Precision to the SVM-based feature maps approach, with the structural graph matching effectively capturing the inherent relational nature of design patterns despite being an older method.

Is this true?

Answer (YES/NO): YES